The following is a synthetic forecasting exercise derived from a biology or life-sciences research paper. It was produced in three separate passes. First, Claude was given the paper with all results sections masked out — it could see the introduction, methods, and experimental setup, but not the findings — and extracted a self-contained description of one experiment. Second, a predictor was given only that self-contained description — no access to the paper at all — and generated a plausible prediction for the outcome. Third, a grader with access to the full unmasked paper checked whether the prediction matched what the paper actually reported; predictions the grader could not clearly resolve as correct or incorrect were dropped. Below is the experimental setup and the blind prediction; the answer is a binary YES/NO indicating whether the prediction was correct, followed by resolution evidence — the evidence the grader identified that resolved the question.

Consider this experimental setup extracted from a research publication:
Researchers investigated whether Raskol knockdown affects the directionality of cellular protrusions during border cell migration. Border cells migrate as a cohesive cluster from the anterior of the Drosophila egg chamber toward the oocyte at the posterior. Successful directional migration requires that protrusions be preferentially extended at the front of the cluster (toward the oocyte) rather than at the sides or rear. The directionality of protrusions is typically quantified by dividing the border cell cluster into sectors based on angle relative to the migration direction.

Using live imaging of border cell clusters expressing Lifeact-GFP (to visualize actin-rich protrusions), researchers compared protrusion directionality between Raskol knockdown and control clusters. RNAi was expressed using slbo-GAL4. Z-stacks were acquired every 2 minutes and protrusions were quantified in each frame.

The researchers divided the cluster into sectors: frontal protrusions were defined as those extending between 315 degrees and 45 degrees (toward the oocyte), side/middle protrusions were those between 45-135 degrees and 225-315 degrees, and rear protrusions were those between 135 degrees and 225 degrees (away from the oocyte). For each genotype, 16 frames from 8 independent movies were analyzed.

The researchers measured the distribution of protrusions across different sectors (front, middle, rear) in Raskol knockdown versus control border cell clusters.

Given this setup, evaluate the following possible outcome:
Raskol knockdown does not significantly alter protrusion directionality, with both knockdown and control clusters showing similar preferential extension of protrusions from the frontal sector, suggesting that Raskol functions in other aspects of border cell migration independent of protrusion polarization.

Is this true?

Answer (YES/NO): NO